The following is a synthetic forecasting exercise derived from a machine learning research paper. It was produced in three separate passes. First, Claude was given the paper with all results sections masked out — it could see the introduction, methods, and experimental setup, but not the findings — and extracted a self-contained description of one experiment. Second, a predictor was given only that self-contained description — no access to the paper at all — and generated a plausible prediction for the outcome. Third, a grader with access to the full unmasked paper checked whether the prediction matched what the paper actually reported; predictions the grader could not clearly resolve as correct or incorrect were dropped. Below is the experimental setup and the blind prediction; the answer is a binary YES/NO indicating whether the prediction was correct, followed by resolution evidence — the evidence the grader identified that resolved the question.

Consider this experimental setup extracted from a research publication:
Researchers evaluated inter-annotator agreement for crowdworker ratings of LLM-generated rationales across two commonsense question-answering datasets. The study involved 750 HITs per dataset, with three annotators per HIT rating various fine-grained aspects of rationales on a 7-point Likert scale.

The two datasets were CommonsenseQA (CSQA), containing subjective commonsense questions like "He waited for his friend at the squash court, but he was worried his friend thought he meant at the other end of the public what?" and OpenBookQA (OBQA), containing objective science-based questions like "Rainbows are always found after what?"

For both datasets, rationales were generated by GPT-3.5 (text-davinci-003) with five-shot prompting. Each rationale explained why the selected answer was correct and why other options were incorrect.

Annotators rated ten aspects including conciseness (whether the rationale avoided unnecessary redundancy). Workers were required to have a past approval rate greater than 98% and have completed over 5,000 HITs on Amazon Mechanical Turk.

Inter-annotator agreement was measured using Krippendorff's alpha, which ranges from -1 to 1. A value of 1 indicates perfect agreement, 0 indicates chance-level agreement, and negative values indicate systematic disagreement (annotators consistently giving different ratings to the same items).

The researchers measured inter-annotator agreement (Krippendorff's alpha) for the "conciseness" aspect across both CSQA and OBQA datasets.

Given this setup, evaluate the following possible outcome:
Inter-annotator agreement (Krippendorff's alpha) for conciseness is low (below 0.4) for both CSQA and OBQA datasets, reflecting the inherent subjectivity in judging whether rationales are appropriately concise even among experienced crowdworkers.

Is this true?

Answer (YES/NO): NO